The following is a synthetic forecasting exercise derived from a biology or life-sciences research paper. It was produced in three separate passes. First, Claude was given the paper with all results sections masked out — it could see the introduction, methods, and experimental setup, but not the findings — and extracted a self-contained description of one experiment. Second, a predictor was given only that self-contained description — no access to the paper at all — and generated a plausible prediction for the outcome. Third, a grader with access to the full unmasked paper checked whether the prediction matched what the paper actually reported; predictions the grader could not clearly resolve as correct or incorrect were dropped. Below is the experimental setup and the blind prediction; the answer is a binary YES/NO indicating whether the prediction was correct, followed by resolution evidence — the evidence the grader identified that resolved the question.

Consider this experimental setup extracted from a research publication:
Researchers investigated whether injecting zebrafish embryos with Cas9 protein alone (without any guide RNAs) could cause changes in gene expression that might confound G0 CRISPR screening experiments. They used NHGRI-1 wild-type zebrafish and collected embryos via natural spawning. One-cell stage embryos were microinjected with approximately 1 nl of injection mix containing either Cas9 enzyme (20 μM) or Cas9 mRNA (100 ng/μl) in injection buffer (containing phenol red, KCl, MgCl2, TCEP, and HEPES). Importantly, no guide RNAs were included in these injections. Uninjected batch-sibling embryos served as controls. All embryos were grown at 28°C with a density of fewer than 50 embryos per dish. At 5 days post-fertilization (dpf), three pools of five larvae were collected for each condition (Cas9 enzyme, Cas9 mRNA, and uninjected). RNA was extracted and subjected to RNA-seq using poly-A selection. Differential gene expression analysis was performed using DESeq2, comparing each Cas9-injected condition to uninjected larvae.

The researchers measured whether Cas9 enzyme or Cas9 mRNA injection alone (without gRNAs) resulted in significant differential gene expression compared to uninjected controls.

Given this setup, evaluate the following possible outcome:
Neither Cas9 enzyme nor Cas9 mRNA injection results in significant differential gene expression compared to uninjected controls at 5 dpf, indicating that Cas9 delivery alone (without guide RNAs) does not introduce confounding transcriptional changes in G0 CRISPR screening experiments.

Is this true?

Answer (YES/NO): NO